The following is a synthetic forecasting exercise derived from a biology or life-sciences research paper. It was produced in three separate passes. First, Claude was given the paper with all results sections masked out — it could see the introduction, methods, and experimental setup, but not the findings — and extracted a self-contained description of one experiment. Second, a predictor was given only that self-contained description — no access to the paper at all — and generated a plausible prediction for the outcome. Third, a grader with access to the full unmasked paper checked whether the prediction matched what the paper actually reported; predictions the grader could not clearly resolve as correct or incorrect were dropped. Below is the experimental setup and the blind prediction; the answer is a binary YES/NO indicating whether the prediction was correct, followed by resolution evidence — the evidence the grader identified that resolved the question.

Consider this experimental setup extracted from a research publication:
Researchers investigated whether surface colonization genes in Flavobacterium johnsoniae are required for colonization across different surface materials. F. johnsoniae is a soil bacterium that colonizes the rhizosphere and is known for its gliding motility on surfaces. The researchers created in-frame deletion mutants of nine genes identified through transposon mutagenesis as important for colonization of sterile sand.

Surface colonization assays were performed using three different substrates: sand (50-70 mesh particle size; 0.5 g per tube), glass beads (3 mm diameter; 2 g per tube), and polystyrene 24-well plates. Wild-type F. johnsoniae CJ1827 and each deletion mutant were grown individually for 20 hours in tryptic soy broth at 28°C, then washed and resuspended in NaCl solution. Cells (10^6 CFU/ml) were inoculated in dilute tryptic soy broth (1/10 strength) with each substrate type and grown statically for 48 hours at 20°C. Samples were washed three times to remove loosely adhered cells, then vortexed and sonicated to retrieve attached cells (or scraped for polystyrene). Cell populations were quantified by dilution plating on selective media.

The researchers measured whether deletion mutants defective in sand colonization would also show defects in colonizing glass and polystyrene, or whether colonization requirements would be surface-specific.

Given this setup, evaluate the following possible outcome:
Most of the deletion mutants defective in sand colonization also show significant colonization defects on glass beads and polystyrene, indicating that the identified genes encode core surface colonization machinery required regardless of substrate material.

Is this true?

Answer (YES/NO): YES